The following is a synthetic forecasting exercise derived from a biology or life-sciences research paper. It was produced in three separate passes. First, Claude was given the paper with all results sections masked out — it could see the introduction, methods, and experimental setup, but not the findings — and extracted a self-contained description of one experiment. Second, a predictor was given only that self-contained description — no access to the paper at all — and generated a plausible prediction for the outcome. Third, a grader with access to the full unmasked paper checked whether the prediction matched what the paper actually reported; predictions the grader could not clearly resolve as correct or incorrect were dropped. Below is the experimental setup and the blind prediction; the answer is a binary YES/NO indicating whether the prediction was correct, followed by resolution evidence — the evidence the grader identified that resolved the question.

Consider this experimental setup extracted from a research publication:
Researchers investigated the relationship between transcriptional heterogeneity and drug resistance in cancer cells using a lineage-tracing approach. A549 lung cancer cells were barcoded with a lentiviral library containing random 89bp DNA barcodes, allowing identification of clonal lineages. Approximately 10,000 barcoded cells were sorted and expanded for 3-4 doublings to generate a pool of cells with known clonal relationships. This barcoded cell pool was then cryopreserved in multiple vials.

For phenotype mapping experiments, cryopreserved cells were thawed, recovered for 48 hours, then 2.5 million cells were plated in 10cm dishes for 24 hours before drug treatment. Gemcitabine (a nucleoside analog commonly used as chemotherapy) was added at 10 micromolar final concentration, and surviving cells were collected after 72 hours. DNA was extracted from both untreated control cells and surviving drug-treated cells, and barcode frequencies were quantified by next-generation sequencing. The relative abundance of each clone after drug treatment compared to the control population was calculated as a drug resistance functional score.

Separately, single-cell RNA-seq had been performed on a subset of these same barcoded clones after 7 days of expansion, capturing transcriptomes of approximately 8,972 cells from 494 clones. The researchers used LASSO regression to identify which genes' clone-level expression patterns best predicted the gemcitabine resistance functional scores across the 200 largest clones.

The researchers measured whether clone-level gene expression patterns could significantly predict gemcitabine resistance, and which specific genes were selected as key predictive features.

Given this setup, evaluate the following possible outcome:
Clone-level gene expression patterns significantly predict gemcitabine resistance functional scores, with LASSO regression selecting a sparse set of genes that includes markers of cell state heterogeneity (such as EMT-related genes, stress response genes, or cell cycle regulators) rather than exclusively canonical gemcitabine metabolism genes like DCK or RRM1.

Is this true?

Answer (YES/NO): YES